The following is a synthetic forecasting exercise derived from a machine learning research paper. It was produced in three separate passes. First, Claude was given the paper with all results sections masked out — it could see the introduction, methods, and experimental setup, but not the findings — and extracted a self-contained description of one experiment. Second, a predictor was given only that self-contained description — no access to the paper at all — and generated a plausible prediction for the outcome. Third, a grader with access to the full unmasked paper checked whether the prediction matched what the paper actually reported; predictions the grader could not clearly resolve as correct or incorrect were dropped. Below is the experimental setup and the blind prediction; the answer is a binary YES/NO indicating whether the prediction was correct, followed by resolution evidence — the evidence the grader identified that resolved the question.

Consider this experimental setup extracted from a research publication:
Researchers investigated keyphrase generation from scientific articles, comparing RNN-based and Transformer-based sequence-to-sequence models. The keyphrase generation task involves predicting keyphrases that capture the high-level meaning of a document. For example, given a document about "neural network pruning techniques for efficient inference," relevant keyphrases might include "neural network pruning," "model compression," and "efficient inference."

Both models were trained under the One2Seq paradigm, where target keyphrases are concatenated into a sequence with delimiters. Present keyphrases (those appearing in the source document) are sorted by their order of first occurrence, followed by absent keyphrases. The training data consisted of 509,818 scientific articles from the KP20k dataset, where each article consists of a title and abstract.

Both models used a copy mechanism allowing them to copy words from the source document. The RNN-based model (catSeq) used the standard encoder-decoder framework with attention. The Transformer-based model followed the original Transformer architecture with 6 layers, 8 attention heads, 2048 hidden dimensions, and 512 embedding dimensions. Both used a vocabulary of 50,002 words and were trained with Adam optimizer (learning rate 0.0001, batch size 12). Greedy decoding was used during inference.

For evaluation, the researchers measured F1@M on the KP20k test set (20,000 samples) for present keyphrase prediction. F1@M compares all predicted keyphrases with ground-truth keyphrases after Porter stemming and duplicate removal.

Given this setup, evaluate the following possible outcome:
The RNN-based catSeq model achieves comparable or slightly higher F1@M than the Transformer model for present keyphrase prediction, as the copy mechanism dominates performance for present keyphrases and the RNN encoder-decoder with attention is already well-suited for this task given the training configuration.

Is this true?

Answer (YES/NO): NO